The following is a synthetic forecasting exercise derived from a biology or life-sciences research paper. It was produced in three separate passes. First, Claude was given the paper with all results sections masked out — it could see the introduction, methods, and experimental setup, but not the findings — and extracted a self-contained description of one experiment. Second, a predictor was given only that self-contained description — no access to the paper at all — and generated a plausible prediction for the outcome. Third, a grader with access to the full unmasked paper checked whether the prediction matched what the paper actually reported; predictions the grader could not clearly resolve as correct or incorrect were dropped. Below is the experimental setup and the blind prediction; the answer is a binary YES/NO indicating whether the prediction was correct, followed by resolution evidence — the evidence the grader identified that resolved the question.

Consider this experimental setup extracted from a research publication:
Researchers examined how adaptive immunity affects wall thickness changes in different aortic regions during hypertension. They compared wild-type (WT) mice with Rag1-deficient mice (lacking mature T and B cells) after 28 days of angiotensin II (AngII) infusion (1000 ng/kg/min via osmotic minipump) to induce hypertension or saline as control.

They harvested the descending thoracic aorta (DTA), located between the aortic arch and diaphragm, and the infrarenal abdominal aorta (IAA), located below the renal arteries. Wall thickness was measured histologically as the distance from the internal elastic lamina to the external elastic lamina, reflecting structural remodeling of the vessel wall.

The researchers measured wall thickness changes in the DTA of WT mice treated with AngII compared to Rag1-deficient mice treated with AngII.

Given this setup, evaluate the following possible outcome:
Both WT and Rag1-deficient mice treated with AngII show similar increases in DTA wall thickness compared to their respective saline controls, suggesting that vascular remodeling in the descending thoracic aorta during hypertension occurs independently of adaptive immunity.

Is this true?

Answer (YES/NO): NO